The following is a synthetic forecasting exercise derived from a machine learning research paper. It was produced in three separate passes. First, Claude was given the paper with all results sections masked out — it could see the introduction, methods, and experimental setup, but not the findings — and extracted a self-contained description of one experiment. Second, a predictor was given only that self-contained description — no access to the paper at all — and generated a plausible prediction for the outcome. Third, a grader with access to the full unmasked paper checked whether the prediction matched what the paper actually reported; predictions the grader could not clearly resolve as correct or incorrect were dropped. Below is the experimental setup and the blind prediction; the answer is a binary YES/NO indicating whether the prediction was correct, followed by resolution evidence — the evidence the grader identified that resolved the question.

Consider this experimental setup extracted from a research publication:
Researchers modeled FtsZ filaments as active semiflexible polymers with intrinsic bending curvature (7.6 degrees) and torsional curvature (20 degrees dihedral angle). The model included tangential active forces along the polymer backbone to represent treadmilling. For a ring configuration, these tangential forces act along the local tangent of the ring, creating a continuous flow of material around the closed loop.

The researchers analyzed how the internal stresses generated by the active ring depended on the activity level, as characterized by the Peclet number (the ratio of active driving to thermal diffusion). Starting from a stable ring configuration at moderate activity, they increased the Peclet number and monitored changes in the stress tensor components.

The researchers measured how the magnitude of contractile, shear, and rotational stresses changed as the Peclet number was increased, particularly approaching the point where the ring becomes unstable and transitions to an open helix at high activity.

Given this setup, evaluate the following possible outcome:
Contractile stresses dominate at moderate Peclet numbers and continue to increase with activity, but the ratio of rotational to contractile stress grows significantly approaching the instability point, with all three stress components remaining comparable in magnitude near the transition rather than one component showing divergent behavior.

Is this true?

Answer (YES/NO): NO